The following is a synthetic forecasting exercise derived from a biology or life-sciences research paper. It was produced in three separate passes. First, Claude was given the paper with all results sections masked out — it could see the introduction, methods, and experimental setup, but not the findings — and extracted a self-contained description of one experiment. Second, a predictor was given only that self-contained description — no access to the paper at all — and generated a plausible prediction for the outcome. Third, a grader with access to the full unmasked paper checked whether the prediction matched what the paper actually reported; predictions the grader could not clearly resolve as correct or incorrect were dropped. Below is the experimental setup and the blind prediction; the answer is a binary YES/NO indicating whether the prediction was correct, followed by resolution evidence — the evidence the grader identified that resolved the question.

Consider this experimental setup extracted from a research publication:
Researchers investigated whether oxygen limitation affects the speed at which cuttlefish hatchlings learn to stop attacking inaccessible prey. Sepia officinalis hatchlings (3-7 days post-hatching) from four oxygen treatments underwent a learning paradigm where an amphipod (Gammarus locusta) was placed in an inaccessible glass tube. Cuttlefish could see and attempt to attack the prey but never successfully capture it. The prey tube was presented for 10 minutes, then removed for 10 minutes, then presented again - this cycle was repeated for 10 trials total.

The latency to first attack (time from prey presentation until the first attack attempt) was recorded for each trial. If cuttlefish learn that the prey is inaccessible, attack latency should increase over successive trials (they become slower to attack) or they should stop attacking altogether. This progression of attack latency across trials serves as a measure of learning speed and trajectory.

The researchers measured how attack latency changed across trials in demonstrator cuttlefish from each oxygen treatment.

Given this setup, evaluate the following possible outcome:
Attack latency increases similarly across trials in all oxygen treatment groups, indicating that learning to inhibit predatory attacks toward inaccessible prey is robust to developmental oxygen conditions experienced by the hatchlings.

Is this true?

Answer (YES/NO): YES